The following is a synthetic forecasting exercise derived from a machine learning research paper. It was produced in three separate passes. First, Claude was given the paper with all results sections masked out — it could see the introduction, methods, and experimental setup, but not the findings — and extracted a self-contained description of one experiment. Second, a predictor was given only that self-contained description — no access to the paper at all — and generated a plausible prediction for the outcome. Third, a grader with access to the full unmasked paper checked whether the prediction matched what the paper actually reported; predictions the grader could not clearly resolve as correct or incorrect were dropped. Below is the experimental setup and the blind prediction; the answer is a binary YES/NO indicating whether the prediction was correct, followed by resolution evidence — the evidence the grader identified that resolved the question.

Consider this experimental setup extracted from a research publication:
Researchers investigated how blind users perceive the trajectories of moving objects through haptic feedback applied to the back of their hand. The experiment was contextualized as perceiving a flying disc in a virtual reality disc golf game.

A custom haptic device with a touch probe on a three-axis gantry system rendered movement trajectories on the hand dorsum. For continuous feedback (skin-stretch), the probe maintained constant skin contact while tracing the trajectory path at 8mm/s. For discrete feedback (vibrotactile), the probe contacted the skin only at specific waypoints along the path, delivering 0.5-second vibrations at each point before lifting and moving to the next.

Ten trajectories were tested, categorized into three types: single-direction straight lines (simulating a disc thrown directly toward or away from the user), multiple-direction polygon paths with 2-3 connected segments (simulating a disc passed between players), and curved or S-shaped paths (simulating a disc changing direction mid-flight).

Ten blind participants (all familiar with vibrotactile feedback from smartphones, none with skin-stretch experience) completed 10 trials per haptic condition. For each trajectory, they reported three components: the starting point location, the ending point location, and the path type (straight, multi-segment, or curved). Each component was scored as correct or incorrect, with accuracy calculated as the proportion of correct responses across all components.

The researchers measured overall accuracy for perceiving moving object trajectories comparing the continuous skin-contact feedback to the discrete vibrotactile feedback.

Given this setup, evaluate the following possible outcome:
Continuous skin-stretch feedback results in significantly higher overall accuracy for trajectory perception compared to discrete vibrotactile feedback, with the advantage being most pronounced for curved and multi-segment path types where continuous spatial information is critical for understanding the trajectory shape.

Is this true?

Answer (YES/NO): NO